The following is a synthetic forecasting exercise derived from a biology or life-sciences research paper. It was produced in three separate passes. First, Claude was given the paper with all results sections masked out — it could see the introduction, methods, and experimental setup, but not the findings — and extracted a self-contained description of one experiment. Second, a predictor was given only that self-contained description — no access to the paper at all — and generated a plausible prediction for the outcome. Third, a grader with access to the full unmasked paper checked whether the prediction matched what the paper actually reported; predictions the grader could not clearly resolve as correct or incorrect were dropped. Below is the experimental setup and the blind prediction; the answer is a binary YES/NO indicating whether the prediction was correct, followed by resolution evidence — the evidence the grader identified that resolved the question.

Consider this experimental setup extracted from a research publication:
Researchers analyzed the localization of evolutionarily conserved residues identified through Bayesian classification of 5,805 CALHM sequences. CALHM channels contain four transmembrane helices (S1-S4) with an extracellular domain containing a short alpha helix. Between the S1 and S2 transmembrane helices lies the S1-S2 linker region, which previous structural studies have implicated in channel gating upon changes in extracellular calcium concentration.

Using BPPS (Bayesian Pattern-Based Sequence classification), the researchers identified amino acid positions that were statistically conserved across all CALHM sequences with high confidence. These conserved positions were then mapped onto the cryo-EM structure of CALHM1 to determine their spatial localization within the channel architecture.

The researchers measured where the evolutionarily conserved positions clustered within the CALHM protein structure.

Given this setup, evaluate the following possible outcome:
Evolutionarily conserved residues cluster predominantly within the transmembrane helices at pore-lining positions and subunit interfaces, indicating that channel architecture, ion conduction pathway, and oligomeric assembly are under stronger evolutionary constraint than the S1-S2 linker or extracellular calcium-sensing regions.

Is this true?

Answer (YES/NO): NO